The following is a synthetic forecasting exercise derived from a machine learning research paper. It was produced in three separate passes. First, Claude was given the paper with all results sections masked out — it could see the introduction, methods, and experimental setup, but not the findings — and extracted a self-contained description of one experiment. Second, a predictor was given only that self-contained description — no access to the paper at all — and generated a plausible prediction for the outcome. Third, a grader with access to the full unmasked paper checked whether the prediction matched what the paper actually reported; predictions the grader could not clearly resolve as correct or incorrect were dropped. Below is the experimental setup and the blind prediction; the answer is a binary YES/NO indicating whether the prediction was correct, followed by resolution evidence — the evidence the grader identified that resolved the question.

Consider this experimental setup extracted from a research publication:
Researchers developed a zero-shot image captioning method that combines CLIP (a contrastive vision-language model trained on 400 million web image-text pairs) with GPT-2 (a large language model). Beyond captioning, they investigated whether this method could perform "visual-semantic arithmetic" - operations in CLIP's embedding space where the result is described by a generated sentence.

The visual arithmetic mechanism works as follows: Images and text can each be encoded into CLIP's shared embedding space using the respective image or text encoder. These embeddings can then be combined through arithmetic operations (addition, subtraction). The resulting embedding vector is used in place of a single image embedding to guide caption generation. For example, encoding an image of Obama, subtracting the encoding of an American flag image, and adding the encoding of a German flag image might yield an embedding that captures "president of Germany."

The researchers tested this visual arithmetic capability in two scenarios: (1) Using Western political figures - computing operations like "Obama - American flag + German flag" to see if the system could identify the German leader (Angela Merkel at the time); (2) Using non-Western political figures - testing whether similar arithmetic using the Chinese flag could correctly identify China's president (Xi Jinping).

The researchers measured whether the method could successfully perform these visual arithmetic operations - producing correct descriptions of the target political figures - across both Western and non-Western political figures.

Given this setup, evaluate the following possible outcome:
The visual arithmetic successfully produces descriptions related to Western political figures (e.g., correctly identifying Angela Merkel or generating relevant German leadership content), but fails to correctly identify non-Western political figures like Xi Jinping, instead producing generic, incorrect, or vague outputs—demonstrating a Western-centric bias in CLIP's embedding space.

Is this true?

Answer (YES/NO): YES